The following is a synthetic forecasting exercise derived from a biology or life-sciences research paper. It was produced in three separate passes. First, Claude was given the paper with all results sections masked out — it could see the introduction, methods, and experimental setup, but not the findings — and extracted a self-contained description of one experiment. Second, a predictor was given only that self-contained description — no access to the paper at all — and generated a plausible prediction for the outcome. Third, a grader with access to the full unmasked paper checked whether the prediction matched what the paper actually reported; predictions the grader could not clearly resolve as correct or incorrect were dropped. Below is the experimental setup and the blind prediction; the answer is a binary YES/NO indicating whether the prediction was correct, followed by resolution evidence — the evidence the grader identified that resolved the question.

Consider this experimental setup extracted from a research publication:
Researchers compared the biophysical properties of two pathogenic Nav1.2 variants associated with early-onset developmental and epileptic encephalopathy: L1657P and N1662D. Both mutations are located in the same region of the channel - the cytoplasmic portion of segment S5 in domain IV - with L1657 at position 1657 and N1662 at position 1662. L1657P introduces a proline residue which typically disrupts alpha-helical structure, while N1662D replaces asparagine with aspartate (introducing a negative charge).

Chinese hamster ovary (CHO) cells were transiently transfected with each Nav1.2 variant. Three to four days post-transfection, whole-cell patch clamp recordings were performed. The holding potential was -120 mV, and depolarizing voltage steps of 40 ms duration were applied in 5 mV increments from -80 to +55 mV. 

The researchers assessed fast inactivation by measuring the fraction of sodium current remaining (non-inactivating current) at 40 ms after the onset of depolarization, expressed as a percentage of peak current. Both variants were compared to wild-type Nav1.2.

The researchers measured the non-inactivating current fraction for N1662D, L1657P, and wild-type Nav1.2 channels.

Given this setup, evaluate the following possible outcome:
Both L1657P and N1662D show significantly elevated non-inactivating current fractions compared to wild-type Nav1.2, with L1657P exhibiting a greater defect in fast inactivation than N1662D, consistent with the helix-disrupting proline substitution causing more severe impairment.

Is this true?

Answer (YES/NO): NO